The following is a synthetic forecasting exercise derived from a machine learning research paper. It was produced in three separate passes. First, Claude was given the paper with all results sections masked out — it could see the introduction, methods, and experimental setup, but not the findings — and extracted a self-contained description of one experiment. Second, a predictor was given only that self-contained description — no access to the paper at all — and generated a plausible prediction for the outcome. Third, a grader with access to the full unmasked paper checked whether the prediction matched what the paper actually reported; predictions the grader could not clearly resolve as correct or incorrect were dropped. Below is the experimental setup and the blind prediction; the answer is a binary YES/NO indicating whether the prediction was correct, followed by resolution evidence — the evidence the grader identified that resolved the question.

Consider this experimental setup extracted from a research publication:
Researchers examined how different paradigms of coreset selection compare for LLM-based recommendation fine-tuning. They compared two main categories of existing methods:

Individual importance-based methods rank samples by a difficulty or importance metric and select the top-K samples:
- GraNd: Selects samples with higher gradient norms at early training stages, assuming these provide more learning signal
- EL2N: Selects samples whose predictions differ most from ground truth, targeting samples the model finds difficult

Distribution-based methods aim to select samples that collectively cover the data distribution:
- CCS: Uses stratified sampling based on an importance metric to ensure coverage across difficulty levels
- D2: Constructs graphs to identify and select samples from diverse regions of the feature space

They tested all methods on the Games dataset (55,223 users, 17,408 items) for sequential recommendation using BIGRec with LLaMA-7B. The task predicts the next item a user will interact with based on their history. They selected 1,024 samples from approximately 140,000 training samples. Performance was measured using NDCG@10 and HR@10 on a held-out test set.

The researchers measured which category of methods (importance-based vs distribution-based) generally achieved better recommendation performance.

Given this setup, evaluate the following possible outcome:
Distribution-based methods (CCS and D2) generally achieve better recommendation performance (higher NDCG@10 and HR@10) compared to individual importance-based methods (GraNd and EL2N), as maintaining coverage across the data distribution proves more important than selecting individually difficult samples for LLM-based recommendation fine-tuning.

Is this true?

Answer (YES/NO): YES